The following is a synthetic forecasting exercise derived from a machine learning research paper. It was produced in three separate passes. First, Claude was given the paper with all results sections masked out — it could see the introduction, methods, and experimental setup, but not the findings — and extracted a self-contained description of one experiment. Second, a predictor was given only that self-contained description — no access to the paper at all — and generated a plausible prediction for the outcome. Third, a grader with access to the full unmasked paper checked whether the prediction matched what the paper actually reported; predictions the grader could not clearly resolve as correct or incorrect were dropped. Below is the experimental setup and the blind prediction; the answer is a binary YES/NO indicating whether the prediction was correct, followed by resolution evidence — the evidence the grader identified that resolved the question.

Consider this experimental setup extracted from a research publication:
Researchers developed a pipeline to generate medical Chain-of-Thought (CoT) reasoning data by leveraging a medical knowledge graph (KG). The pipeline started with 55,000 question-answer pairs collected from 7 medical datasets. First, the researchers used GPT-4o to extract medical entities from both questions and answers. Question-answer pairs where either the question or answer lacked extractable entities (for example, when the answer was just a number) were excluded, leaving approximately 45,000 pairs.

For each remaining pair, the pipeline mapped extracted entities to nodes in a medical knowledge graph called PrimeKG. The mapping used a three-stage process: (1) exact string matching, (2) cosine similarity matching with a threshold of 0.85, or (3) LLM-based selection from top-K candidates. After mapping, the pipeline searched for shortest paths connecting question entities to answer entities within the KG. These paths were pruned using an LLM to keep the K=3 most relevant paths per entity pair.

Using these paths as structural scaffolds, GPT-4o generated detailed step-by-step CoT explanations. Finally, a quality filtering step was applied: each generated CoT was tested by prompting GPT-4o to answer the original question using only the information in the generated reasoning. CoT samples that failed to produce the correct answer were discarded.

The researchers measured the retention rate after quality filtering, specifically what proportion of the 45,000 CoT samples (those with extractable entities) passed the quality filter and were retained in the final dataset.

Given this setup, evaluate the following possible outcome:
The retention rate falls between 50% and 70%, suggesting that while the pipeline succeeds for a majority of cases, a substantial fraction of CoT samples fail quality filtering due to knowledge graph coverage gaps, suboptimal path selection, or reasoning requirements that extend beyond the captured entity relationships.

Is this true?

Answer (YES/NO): NO